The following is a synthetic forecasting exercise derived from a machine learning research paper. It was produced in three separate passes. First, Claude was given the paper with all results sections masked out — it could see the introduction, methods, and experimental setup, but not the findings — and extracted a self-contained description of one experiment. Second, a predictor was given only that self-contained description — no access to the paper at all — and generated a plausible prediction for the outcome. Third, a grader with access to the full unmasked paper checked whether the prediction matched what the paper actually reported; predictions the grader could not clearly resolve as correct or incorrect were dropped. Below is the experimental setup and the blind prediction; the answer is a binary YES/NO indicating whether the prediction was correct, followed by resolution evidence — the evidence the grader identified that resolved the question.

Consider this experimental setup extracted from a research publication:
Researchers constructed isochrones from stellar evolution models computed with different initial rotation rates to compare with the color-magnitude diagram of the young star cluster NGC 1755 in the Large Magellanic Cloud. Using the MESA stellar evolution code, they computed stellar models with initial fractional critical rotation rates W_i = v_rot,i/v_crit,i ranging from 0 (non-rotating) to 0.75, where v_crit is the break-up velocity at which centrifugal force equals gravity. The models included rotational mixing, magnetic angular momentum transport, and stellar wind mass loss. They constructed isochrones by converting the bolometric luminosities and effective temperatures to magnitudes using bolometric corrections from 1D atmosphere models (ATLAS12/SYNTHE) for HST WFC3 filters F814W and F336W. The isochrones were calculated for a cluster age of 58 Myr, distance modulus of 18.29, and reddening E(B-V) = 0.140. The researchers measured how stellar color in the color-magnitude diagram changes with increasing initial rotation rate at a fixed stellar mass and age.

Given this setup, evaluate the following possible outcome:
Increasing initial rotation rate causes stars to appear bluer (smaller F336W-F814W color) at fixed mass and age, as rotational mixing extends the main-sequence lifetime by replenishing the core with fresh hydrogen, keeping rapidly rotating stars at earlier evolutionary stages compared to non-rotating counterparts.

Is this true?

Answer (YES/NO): NO